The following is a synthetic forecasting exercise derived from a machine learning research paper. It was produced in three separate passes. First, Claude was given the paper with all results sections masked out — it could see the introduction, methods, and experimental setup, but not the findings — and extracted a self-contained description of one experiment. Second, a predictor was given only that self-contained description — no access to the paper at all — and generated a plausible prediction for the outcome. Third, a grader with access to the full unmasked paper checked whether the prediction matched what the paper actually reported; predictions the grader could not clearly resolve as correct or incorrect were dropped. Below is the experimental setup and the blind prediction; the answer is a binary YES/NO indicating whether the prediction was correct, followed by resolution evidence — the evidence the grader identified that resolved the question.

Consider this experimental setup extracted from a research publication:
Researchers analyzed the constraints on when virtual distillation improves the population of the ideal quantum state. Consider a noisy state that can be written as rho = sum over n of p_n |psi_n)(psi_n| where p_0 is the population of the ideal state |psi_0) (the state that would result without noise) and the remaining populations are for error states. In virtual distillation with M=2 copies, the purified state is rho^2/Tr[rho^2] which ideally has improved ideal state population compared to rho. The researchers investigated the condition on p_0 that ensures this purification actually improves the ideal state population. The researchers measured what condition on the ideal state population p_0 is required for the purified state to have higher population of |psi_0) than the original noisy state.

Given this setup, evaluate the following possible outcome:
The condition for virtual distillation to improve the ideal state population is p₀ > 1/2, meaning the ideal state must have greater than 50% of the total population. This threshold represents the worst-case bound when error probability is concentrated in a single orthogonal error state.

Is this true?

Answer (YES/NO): YES